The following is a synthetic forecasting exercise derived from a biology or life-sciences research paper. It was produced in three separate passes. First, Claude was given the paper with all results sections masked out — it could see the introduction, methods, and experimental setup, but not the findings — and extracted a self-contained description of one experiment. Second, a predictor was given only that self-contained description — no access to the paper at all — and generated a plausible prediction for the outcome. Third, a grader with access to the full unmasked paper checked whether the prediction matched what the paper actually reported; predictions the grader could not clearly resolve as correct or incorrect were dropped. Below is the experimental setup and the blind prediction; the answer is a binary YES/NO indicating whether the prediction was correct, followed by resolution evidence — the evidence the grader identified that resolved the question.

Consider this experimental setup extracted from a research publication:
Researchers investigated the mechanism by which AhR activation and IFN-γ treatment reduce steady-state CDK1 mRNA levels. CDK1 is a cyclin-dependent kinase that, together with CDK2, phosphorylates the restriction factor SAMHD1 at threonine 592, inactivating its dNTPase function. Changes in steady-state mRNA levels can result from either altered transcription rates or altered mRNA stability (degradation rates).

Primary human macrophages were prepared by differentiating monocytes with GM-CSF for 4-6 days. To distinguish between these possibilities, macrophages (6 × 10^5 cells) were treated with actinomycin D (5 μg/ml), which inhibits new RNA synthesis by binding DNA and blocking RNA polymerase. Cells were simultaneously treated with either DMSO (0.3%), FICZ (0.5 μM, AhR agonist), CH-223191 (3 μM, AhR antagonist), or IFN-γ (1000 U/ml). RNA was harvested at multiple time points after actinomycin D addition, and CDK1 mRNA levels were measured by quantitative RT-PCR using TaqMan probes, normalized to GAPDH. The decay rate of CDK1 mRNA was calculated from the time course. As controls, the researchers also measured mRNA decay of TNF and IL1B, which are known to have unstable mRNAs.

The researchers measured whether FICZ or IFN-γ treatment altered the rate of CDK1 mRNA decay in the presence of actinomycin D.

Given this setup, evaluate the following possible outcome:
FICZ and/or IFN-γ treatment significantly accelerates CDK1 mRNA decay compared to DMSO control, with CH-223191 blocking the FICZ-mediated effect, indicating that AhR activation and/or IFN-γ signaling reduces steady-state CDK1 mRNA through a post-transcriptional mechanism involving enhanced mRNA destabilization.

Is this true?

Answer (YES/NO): NO